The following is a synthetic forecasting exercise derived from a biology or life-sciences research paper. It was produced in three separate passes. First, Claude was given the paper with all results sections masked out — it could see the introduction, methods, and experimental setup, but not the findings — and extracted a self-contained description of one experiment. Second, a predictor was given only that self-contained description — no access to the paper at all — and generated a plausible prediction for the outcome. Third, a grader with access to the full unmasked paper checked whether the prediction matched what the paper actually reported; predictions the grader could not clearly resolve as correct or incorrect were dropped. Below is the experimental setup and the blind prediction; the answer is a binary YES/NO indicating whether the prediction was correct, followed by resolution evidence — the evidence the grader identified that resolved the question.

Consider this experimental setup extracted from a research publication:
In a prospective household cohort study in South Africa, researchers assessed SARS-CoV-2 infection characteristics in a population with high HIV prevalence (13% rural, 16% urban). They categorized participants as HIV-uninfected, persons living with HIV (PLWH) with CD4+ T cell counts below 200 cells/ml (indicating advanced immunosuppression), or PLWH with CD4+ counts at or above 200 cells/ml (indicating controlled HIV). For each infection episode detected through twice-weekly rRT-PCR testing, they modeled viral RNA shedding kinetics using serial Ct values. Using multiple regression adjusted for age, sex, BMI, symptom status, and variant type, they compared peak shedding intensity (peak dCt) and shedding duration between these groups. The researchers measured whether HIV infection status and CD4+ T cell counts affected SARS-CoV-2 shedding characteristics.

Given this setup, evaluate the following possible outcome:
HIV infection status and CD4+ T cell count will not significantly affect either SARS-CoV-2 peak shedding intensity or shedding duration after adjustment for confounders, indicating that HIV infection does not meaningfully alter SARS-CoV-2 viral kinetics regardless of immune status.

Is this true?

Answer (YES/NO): YES